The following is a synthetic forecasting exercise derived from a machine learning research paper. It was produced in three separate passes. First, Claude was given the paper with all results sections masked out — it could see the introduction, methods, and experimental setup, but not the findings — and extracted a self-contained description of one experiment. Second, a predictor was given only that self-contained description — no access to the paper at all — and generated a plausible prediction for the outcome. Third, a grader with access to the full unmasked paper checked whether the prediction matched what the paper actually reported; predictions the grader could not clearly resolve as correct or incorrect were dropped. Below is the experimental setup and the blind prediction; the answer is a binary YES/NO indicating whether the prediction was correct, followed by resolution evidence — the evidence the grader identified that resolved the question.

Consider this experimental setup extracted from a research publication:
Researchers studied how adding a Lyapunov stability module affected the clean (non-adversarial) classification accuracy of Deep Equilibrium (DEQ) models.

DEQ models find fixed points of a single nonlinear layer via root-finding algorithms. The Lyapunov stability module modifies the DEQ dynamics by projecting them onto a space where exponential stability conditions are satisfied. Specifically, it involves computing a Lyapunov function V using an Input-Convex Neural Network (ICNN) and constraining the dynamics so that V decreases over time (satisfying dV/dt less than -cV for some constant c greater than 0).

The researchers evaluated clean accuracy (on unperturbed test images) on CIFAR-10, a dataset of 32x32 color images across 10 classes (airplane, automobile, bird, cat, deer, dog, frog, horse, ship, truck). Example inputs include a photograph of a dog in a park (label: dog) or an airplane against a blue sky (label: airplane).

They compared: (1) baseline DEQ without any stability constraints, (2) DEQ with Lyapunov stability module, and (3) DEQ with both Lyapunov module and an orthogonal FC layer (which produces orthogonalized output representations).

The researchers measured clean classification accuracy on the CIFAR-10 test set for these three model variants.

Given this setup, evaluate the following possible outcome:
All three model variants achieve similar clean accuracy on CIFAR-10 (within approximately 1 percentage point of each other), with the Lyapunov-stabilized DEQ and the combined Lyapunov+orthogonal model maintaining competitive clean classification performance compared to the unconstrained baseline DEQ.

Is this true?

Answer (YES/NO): YES